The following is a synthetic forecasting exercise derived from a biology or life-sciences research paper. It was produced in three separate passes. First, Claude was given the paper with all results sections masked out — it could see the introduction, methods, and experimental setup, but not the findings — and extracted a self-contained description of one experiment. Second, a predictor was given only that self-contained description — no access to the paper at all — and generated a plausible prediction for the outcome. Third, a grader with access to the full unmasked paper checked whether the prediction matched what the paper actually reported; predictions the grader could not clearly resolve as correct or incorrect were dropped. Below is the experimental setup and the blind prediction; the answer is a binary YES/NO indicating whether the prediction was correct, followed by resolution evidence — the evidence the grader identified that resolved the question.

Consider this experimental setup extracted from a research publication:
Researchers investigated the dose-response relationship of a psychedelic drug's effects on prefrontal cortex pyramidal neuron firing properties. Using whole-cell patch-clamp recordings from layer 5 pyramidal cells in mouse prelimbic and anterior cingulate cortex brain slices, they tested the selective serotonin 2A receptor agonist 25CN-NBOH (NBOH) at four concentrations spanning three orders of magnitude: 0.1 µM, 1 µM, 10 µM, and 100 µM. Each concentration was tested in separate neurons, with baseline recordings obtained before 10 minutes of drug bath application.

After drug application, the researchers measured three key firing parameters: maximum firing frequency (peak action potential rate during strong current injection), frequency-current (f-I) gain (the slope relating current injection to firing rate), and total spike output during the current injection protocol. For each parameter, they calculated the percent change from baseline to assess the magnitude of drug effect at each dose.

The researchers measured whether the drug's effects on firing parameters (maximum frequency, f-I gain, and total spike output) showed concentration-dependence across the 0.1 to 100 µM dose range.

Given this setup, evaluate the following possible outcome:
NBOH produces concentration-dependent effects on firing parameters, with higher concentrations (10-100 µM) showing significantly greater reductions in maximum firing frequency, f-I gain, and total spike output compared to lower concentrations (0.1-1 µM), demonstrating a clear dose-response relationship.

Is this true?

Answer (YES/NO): YES